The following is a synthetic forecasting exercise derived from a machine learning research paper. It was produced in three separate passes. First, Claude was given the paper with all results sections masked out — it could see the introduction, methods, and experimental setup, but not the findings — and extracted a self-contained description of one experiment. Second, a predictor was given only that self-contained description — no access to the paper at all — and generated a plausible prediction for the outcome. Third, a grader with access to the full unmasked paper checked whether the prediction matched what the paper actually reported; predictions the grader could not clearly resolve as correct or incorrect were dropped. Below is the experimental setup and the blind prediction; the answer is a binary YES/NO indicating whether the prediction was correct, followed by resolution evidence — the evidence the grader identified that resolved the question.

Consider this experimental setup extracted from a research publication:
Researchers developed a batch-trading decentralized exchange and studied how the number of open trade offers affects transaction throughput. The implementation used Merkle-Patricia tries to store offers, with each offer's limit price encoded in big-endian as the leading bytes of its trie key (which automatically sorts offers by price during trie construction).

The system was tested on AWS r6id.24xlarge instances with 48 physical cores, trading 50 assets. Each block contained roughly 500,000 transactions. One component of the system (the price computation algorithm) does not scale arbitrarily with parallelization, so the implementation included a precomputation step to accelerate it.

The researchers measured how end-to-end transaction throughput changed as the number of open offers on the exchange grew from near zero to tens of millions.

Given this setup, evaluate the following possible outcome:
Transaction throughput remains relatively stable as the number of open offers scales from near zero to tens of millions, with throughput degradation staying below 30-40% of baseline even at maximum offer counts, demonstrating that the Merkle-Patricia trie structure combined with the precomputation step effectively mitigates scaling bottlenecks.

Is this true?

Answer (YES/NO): YES